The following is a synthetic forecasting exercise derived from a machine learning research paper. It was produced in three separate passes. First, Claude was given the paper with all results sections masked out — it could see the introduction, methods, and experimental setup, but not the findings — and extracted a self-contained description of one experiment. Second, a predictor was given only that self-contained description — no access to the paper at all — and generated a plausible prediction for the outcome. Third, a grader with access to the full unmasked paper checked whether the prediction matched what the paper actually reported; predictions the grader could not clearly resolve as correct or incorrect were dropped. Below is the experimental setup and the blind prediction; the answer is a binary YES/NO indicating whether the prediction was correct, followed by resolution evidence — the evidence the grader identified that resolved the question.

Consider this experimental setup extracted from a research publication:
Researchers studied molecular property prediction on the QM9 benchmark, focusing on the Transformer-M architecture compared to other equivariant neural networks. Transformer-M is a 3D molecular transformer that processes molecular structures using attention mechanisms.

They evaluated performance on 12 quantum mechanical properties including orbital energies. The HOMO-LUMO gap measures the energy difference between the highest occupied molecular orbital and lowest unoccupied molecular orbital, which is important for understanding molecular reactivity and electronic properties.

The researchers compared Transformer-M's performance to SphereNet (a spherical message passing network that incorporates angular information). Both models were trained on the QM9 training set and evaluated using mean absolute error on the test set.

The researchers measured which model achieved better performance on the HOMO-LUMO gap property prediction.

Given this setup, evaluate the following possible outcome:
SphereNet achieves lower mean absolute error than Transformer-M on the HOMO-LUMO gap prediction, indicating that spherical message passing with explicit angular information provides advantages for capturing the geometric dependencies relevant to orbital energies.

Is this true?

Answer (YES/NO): NO